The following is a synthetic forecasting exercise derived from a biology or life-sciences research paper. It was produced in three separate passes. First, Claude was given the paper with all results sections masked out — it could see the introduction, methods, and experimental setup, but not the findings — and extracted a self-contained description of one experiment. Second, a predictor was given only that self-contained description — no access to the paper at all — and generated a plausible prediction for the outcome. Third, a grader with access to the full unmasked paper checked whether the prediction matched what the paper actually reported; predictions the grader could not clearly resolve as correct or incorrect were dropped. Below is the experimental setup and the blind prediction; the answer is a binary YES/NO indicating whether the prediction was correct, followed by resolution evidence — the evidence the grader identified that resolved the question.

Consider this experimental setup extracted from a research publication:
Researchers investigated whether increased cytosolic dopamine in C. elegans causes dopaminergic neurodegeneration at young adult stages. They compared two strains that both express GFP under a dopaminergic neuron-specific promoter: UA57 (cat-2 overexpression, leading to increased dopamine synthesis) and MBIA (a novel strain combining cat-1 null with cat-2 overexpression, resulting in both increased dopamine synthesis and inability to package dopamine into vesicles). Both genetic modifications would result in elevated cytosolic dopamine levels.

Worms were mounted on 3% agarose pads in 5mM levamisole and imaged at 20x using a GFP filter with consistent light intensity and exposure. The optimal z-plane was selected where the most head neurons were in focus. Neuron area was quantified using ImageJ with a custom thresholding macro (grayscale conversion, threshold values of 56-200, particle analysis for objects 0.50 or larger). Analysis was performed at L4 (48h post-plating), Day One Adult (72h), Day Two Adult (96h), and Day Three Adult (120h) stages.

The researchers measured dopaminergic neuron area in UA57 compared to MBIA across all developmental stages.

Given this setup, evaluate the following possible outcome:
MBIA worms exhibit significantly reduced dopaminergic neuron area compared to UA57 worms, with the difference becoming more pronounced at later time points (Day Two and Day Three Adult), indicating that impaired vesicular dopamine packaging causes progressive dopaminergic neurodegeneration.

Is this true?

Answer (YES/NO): NO